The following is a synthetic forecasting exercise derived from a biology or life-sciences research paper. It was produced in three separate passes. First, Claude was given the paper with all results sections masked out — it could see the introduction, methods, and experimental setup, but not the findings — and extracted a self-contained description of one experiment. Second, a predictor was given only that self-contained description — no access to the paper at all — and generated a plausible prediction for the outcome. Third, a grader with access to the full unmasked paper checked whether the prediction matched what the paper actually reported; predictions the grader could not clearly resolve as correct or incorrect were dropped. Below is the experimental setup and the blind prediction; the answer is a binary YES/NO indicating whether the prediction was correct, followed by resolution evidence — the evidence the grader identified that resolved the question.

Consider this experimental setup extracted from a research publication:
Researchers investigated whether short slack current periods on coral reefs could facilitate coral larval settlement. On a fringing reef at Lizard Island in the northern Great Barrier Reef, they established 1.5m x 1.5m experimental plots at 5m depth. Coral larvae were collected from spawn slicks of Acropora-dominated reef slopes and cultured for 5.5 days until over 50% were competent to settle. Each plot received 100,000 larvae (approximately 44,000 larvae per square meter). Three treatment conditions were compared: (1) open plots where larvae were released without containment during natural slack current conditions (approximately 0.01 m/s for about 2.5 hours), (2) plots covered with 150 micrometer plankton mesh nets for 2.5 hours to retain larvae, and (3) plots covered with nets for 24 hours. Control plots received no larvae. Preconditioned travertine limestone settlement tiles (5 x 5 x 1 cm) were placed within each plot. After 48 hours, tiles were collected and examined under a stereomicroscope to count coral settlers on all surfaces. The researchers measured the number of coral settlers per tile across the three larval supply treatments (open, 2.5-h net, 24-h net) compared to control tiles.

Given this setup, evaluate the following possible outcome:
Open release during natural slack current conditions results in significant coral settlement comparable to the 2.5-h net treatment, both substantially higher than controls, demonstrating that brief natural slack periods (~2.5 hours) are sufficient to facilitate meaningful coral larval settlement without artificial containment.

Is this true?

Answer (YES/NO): NO